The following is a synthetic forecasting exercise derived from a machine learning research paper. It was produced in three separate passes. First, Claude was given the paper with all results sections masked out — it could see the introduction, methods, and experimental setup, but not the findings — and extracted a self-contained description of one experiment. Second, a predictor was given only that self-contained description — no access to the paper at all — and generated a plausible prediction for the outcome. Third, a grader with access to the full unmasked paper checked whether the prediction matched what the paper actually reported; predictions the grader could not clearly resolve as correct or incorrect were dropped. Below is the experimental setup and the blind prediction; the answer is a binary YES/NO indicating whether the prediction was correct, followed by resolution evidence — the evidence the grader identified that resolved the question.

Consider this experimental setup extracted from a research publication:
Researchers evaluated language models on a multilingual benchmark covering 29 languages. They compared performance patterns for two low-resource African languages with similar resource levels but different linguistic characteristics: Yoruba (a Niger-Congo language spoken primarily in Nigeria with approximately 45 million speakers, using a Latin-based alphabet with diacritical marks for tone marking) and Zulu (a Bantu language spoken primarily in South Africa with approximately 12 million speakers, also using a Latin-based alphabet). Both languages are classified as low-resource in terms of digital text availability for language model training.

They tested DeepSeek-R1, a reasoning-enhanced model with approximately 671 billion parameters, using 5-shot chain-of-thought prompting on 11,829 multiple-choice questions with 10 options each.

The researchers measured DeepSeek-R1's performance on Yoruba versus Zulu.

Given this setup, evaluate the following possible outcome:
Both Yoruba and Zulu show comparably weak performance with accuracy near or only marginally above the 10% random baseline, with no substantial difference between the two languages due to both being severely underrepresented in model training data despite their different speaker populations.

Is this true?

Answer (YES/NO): NO